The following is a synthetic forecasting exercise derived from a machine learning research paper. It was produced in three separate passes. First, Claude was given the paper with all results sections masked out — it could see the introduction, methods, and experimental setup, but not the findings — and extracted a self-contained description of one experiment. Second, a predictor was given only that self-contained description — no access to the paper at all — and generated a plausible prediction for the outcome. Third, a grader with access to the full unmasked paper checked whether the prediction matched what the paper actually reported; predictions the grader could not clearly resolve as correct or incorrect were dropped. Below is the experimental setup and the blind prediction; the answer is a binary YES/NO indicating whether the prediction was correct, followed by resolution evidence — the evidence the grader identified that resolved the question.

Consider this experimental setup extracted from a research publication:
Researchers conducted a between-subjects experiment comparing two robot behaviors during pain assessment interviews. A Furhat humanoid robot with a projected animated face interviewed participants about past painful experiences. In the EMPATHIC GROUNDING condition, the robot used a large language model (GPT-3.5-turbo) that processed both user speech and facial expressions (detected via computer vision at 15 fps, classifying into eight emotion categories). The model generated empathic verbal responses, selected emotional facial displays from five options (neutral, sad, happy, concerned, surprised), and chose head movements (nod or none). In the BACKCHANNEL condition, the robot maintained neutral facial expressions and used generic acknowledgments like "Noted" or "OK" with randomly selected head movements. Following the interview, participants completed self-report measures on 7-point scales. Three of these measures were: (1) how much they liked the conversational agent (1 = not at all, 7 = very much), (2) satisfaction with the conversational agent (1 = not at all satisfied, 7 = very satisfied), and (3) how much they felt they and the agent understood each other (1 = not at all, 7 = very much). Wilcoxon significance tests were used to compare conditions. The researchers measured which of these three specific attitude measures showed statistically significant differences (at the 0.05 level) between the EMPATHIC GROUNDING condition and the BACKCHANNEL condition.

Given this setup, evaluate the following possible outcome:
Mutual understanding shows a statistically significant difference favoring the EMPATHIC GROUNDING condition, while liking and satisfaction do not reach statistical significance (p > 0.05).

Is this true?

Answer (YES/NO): NO